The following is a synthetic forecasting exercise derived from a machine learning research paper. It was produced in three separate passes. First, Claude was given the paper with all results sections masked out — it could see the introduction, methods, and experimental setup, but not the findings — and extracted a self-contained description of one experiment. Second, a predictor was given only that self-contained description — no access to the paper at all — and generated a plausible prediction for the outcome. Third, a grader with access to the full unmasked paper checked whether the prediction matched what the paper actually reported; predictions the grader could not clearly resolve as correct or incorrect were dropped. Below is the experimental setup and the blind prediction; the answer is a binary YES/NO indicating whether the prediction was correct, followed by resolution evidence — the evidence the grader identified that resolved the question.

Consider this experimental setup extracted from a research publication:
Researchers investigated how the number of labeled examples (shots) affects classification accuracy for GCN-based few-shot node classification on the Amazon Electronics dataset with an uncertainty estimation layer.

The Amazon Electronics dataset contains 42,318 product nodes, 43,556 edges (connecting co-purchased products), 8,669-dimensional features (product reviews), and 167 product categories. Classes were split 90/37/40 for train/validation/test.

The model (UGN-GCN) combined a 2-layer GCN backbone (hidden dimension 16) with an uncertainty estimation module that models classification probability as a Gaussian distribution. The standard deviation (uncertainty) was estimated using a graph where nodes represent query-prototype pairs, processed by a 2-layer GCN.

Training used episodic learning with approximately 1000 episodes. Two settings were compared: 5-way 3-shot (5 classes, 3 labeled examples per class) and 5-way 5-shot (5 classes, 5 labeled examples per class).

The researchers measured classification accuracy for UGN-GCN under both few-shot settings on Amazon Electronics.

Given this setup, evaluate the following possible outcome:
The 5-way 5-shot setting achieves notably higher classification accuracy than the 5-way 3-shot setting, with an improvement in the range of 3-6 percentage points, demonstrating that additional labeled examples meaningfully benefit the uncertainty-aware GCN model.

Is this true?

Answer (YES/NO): NO